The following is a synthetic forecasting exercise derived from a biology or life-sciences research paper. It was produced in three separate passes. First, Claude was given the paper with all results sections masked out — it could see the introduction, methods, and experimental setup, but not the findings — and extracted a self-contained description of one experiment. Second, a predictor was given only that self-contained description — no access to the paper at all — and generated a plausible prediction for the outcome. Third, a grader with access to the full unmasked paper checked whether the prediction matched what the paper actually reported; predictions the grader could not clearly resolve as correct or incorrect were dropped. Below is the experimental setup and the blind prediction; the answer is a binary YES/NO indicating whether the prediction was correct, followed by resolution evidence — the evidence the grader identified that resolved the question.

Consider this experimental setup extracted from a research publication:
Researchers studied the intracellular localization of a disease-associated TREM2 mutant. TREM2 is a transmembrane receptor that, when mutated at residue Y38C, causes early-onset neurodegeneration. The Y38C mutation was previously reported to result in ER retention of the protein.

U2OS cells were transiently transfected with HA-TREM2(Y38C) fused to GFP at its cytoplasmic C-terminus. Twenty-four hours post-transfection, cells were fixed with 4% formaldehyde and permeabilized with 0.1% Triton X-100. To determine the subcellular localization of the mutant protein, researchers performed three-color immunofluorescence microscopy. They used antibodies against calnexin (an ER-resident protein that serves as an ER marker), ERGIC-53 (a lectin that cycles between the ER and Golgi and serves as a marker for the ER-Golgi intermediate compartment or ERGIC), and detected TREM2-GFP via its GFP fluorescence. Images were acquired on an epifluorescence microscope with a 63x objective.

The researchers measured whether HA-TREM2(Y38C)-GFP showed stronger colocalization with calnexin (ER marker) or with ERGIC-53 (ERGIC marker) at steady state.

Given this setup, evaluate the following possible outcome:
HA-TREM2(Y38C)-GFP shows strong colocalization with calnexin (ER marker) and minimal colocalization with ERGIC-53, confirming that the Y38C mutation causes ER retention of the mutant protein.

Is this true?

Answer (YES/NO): YES